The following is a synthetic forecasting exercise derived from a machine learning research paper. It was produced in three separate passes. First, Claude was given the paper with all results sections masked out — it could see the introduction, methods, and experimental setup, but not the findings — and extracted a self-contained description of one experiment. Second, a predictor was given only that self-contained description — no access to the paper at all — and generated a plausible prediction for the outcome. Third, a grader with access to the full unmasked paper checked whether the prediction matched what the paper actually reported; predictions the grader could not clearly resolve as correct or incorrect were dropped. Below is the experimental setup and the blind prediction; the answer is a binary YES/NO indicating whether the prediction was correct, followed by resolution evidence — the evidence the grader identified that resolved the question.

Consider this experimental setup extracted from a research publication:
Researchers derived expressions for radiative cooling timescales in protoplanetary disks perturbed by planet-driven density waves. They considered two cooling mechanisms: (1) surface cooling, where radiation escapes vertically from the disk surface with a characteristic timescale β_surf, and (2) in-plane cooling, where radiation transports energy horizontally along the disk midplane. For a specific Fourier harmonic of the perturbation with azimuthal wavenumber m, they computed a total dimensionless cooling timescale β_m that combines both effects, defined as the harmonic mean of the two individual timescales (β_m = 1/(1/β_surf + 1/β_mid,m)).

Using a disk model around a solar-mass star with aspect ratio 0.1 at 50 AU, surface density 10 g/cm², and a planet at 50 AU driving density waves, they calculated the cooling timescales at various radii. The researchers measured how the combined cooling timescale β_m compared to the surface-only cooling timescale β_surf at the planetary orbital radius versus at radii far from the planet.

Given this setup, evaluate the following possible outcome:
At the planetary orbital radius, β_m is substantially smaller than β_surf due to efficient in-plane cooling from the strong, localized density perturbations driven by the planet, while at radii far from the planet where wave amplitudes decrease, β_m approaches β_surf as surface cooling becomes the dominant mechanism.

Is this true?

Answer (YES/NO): NO